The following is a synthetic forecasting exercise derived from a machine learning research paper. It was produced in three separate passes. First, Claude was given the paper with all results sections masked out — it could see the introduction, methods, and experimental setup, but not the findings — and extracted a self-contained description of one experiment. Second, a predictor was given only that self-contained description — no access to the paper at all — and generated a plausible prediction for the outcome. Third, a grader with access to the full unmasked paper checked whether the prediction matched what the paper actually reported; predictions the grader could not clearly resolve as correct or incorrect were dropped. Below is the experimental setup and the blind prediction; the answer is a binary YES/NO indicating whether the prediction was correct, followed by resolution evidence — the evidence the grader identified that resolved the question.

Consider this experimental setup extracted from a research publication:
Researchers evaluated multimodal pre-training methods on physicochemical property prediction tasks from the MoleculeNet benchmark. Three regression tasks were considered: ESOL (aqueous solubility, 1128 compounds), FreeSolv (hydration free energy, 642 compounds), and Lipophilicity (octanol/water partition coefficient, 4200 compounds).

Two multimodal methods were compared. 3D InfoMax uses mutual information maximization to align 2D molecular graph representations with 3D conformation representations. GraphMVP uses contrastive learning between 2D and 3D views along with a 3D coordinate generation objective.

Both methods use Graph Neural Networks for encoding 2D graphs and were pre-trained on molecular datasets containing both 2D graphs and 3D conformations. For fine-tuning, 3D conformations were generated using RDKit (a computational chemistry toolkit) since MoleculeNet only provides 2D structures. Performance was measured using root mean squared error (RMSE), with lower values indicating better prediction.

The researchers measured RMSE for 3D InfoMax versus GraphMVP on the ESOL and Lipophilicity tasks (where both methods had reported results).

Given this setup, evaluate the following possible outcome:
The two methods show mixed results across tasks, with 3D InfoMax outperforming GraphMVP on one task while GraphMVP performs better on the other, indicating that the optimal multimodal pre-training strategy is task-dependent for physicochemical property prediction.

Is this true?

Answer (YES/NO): YES